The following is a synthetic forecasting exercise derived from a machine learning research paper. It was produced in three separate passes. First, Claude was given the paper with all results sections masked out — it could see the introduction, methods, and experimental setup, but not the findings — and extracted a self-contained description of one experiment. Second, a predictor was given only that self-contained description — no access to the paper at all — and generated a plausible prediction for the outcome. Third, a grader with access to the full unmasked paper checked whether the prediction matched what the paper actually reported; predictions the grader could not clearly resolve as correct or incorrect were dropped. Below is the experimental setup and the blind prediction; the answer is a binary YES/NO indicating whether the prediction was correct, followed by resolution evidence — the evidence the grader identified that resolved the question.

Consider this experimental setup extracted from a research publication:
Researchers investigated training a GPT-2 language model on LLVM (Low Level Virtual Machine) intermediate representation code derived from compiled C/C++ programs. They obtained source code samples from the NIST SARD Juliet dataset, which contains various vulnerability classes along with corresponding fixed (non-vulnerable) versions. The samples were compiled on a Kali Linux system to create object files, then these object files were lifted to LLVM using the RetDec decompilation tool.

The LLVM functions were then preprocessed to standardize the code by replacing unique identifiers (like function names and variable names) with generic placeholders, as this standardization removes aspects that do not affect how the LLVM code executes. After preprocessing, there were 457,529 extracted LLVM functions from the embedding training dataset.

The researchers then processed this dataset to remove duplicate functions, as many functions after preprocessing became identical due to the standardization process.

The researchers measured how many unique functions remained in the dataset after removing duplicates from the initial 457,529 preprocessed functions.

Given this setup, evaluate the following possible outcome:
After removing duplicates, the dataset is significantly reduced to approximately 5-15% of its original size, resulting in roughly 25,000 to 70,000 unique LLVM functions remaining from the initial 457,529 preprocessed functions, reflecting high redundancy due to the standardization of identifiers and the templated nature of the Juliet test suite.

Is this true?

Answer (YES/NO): YES